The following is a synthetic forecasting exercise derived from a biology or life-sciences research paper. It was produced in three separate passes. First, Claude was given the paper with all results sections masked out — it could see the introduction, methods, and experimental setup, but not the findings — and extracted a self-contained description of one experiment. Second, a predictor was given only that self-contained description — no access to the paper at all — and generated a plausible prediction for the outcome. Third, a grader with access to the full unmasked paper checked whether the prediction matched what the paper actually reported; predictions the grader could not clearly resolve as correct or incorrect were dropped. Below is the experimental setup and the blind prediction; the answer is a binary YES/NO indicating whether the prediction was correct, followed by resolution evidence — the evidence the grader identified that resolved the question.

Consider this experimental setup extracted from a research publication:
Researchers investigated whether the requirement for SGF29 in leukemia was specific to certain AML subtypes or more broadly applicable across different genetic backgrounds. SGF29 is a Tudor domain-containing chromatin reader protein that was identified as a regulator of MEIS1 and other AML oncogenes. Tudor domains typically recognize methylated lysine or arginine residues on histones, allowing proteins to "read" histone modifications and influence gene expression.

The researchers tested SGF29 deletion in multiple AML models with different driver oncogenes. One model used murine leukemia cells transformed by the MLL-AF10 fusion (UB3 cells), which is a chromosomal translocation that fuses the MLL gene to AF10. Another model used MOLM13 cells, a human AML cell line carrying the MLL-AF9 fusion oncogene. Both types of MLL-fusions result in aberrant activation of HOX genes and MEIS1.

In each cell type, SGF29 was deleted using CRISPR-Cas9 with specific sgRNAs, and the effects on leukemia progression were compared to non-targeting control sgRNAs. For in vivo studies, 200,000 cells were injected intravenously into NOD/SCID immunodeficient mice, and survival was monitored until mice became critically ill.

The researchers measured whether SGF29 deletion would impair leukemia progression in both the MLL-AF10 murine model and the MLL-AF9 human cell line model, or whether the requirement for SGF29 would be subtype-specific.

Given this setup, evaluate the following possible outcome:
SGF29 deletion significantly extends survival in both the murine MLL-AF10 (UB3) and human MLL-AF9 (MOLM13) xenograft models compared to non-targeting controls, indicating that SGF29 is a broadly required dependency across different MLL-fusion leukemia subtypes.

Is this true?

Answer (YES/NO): YES